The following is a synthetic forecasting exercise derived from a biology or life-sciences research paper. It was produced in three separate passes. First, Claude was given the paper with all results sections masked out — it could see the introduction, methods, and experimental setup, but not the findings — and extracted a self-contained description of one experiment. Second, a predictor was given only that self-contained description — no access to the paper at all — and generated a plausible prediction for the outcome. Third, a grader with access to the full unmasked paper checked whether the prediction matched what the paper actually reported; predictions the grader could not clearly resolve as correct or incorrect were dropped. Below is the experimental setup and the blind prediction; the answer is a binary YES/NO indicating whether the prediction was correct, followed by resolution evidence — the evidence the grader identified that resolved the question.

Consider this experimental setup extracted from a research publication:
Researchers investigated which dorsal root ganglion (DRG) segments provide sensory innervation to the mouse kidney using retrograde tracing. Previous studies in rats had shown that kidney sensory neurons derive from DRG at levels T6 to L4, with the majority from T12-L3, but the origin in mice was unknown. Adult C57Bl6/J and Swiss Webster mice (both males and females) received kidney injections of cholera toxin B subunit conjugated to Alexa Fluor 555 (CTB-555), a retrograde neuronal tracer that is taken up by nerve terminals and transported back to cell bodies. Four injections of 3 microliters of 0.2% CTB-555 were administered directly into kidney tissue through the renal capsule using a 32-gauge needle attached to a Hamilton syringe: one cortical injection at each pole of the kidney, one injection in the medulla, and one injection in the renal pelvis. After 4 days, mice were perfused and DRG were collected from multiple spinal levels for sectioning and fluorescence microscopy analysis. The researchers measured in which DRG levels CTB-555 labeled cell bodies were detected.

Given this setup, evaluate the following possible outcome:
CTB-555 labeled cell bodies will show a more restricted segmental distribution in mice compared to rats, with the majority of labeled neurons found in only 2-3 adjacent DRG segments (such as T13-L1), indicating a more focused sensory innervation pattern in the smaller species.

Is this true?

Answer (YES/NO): NO